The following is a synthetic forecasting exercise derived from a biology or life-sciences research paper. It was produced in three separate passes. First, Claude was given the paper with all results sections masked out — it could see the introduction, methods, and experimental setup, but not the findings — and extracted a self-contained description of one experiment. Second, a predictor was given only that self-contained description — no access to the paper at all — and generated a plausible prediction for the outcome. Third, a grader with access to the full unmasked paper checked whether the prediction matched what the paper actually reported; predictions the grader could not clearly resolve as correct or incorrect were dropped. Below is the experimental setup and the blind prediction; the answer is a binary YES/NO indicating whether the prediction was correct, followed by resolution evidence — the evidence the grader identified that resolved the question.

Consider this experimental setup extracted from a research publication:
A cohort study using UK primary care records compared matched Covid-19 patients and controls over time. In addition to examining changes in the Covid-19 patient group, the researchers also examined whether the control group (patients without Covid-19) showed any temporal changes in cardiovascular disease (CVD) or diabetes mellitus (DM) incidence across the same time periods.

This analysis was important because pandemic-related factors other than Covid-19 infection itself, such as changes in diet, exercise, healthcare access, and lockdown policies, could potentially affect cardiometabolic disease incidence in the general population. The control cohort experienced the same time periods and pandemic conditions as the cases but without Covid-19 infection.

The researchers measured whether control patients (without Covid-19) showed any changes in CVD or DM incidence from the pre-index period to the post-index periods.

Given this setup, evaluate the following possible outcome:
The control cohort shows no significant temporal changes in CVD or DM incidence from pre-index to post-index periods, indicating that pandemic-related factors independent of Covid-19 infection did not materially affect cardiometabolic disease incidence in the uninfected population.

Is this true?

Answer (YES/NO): NO